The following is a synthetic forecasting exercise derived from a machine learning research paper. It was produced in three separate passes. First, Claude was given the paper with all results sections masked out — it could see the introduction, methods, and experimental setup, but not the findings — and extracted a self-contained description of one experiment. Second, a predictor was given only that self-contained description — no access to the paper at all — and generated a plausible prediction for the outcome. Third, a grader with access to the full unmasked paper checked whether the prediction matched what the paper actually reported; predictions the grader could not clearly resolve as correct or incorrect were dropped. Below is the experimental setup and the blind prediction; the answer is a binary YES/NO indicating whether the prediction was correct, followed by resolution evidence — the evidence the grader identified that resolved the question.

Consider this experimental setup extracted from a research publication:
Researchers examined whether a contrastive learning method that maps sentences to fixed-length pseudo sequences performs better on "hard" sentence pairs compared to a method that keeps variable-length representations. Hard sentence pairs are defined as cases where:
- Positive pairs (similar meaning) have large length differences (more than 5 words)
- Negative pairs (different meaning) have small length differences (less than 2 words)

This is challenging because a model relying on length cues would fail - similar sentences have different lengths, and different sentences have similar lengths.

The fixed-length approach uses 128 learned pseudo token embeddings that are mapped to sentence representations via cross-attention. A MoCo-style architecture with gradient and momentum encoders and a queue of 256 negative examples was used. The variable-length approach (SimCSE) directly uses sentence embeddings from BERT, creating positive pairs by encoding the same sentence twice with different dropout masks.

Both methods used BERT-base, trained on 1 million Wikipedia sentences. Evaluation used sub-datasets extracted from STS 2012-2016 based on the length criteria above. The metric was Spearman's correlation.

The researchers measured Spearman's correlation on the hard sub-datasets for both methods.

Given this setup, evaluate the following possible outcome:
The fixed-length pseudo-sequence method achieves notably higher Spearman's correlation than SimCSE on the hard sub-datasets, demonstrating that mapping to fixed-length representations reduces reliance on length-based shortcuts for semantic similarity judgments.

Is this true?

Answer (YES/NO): YES